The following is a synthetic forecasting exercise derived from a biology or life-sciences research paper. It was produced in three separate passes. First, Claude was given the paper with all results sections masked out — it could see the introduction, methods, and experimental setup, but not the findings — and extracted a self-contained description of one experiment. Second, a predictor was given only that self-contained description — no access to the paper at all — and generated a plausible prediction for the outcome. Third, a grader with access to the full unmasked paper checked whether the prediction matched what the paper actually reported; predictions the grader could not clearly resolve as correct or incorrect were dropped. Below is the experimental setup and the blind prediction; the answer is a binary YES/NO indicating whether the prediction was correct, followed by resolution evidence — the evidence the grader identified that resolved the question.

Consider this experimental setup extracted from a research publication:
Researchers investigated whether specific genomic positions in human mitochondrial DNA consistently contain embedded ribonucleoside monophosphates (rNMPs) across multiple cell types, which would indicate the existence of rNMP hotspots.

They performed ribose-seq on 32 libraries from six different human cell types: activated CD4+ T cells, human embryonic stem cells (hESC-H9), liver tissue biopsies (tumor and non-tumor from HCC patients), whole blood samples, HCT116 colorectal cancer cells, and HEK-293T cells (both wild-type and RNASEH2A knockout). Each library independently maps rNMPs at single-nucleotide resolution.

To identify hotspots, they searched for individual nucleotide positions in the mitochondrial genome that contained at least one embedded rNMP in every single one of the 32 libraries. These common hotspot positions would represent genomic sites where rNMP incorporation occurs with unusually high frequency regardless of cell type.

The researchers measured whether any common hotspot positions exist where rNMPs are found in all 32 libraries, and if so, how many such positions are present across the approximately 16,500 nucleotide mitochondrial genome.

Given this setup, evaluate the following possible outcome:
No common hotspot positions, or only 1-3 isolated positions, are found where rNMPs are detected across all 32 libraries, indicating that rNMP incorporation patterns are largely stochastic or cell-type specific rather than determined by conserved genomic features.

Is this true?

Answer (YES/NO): NO